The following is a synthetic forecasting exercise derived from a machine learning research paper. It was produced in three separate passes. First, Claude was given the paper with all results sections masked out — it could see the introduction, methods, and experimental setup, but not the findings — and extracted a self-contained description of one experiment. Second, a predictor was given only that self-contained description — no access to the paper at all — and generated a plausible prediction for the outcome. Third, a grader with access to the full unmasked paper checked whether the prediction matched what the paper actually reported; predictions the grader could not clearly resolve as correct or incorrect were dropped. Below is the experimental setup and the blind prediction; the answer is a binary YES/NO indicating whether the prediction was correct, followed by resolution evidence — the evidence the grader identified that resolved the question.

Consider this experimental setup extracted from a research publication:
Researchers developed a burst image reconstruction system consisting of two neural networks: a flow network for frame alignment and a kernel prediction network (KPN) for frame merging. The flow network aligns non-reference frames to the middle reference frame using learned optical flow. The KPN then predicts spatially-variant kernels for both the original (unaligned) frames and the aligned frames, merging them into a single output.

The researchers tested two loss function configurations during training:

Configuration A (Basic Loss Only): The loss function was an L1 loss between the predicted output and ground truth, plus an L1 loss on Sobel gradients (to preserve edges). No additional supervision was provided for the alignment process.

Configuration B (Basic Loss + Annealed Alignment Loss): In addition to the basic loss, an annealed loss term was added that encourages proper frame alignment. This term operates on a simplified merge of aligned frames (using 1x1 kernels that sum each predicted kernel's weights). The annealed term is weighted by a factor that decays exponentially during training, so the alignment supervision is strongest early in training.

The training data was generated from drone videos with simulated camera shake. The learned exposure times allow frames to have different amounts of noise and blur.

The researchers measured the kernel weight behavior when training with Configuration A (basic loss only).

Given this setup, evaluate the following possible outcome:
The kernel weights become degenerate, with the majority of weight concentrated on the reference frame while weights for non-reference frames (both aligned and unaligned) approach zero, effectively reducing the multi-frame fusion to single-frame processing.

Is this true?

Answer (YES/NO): NO